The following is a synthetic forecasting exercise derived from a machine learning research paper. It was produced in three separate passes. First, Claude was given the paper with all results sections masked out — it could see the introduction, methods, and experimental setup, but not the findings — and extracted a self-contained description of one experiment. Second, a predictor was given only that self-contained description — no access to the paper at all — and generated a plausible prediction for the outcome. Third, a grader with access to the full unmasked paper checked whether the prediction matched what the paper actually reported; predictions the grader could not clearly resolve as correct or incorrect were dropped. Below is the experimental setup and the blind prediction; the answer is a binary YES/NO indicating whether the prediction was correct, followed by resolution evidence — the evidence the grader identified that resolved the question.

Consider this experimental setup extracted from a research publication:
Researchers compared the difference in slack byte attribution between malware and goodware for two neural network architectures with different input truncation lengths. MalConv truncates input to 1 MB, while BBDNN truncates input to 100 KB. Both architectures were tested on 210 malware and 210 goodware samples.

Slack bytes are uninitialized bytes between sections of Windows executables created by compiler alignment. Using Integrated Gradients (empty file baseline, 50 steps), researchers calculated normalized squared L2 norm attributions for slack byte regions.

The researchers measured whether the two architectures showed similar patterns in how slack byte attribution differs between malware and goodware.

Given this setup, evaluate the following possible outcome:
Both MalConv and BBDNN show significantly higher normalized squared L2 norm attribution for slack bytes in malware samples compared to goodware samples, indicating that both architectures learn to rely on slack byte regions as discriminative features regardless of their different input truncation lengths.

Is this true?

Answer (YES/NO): NO